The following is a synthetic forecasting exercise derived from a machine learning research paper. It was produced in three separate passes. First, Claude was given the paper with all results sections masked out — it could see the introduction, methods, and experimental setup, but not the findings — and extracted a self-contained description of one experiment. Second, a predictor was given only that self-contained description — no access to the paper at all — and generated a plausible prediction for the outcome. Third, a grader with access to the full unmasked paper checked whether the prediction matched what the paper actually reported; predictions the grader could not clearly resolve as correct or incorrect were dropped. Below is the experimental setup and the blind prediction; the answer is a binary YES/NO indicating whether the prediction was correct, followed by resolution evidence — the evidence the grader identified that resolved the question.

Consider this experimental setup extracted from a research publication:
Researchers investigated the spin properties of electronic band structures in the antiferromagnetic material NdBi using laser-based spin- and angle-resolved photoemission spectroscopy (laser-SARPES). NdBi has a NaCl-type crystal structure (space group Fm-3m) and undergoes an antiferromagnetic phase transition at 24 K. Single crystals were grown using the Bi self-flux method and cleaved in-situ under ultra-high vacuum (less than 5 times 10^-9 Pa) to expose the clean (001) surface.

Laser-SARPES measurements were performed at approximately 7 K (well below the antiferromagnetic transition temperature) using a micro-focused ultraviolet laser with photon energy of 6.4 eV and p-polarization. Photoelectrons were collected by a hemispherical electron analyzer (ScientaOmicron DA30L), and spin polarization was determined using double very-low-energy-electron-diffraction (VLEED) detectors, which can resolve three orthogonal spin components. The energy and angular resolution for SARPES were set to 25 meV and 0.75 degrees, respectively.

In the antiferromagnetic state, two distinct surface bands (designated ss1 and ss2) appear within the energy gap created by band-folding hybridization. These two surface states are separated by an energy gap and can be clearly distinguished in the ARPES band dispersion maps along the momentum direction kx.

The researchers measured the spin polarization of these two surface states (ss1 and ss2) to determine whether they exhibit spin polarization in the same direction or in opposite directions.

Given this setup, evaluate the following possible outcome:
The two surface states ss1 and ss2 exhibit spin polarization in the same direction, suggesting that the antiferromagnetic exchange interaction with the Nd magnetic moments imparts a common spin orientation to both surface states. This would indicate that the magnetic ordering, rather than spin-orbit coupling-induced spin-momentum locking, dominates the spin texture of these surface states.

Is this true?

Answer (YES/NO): NO